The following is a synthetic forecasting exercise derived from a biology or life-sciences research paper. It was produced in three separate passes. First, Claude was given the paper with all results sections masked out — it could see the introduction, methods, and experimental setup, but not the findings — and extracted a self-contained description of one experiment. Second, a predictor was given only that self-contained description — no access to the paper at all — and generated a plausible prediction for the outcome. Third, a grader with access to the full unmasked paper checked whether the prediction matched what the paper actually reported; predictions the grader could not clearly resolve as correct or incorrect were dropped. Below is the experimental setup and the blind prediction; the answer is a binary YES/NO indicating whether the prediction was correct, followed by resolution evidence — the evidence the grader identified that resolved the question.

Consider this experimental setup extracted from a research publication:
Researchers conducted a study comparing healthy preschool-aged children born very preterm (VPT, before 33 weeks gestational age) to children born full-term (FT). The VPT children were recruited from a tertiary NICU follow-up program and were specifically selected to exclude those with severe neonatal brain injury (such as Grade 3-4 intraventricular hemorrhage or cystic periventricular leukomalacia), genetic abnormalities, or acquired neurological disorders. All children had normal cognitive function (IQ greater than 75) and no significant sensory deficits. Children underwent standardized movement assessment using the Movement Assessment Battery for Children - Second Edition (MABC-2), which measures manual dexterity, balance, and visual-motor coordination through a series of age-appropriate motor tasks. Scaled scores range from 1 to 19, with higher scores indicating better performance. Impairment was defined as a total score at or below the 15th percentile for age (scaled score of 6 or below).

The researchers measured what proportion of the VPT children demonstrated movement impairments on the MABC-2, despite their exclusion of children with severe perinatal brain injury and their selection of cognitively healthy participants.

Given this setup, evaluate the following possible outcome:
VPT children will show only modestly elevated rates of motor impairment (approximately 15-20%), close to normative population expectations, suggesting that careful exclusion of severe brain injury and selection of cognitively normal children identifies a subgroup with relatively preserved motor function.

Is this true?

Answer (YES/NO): NO